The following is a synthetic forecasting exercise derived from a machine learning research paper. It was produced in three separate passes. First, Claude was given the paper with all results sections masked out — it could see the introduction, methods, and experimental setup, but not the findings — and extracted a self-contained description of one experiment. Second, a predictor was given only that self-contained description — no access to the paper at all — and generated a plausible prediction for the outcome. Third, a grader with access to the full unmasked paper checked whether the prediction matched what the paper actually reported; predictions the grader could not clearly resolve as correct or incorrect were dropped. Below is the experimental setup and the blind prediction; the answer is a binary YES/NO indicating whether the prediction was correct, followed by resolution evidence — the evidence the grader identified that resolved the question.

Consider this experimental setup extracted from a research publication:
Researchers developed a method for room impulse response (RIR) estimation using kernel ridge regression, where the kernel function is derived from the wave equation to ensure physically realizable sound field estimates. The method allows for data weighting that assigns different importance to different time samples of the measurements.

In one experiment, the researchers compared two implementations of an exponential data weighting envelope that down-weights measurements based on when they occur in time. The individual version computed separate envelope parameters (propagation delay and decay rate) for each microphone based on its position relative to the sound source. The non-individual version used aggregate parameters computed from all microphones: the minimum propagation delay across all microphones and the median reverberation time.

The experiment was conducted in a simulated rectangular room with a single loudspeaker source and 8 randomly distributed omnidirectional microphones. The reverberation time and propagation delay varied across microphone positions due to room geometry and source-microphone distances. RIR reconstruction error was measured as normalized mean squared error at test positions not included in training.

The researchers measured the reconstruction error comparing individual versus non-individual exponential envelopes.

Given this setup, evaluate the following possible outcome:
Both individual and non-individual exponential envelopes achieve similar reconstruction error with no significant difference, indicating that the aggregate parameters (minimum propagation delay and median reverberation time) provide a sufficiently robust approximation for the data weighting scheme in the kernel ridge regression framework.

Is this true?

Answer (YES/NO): YES